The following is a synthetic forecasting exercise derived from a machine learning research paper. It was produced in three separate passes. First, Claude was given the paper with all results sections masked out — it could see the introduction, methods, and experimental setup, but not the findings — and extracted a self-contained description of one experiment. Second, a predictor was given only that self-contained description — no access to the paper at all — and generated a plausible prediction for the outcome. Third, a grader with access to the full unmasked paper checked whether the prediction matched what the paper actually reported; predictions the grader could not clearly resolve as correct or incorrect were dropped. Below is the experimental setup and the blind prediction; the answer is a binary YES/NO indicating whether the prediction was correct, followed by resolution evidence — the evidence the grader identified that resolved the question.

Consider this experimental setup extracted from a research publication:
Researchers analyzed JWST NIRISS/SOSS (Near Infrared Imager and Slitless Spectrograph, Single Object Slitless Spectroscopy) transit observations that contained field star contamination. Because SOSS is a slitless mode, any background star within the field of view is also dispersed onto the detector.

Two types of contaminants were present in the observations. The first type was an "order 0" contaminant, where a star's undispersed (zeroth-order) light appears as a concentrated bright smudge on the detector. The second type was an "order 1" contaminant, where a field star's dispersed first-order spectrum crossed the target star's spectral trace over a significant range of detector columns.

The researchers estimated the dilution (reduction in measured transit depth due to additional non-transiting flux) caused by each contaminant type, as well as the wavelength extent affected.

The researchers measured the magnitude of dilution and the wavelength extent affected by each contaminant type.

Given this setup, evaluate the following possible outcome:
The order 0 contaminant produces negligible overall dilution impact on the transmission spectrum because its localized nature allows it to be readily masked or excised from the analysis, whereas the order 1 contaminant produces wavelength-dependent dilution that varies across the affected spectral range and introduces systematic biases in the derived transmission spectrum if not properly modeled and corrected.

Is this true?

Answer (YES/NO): NO